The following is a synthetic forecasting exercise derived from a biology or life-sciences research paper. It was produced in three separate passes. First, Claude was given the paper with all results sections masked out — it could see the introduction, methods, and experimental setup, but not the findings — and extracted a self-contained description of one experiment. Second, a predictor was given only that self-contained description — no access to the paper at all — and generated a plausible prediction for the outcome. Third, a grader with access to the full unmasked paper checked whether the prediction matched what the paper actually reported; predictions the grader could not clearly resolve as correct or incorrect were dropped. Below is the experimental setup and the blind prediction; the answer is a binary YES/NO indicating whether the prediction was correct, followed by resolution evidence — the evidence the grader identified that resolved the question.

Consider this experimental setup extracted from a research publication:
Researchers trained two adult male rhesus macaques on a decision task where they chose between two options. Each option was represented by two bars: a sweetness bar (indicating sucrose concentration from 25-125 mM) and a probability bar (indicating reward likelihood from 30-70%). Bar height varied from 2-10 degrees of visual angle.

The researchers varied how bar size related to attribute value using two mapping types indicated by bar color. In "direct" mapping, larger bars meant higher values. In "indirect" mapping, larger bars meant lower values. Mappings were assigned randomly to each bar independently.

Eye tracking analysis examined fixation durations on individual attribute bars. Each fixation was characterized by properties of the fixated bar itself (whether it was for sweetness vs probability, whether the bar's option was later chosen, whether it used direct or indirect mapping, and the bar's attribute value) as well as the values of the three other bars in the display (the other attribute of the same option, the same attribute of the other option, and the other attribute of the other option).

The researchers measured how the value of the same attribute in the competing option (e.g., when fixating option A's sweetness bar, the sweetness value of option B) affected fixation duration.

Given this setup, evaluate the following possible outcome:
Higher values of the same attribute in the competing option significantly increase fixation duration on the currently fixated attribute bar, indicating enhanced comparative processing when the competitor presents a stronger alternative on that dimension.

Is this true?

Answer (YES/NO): NO